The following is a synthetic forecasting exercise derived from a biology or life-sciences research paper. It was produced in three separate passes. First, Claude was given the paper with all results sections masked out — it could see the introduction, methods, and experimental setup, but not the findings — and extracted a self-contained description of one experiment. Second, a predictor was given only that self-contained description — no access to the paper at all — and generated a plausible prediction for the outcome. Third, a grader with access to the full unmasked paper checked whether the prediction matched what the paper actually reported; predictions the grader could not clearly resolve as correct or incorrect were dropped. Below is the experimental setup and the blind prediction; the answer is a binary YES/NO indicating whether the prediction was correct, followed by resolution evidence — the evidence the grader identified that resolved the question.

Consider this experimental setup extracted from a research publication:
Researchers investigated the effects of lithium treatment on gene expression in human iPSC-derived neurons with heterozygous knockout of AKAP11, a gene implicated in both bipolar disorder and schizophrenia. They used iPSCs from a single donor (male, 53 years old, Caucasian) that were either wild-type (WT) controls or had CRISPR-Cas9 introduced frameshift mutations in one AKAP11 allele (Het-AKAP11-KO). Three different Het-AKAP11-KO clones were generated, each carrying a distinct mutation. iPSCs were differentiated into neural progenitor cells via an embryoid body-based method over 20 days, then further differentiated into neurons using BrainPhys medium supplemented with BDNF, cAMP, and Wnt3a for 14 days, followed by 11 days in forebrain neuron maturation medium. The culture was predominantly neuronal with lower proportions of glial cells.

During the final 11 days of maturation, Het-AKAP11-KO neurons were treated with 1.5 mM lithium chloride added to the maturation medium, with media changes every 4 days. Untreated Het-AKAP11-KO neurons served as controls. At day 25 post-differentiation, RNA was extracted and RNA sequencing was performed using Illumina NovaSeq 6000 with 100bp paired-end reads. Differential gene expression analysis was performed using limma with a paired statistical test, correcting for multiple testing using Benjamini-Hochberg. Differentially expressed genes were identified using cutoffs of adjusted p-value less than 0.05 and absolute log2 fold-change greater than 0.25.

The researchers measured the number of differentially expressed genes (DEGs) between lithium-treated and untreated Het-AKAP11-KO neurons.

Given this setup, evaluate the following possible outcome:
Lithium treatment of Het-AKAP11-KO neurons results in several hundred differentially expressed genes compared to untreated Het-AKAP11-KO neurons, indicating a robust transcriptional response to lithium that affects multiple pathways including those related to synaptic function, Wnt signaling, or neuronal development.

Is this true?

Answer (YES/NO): NO